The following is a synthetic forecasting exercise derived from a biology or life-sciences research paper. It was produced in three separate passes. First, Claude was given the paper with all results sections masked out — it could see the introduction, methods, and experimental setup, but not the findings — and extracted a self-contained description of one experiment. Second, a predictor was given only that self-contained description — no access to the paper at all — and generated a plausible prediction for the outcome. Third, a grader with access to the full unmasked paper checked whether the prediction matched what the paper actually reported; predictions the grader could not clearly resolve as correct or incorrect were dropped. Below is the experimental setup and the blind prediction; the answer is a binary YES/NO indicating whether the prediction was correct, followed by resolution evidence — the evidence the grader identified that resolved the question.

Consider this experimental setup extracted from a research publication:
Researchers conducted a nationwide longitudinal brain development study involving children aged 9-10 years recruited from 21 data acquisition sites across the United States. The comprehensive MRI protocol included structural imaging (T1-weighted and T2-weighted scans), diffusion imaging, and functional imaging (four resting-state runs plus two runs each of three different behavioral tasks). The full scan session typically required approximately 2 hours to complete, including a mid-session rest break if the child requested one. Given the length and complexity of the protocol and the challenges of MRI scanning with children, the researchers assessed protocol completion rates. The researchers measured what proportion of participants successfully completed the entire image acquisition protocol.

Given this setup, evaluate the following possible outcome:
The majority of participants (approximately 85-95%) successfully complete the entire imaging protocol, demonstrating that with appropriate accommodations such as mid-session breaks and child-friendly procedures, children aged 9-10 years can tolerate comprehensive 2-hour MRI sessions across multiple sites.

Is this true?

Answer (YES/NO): NO